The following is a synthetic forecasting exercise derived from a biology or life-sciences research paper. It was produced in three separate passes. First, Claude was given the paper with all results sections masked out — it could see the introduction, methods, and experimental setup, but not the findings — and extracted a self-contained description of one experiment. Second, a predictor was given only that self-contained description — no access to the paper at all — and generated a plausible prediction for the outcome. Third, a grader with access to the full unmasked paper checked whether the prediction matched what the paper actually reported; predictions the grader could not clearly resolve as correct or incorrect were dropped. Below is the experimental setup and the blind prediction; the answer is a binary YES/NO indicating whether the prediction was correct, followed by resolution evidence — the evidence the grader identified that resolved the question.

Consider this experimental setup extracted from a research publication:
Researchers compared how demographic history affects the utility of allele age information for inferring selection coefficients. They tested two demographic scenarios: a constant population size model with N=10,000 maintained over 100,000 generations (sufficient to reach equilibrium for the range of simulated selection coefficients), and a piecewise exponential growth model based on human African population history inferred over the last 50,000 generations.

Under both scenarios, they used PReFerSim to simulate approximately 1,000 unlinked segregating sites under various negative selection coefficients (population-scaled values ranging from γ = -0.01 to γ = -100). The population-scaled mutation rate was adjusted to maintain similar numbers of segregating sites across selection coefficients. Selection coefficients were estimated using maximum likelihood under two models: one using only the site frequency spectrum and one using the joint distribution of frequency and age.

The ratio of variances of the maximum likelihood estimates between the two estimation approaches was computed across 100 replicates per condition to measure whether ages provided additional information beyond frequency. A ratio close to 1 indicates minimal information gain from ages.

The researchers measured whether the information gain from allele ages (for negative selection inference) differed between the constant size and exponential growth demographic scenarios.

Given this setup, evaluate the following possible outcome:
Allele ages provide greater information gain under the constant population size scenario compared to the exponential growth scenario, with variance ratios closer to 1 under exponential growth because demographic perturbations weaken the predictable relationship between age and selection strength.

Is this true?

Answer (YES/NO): NO